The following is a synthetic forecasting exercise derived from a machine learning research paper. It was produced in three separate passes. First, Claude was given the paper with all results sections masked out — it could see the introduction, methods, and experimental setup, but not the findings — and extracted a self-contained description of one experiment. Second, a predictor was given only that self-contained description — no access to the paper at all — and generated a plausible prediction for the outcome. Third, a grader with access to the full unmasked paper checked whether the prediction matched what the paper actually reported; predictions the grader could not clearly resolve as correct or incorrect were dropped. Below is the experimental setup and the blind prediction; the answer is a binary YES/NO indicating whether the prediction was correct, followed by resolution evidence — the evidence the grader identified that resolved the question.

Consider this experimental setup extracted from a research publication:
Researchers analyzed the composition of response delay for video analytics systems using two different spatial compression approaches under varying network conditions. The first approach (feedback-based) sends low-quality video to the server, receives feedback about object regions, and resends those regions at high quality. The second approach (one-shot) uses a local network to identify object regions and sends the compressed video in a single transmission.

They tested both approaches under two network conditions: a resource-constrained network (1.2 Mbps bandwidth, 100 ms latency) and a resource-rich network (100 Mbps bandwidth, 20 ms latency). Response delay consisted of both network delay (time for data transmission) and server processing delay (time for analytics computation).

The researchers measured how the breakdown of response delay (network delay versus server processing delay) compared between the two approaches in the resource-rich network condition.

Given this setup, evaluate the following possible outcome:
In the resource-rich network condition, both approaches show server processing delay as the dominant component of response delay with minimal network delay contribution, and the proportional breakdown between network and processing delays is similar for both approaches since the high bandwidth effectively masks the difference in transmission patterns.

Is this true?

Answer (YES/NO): NO